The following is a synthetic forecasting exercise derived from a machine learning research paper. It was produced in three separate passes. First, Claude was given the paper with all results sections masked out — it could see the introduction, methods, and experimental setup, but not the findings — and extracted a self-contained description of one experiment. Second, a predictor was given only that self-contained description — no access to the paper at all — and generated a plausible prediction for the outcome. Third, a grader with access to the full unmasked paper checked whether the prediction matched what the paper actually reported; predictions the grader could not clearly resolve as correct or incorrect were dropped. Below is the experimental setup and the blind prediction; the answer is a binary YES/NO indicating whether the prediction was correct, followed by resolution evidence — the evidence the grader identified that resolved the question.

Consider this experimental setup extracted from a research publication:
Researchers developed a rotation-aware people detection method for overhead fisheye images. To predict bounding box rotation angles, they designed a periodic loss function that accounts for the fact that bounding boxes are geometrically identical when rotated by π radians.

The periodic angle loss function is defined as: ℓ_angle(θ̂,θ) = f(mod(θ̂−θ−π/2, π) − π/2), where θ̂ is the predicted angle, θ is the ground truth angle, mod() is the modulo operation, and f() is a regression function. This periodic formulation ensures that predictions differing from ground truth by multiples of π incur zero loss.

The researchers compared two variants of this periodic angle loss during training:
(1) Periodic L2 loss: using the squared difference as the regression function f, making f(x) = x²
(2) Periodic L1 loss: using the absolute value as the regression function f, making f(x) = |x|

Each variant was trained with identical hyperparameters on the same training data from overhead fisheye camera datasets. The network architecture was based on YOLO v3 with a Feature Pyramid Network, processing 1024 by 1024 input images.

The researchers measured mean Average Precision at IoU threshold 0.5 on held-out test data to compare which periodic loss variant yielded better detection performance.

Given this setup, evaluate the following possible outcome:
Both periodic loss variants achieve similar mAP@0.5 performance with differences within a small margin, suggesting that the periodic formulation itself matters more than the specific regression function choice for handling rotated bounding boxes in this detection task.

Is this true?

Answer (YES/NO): NO